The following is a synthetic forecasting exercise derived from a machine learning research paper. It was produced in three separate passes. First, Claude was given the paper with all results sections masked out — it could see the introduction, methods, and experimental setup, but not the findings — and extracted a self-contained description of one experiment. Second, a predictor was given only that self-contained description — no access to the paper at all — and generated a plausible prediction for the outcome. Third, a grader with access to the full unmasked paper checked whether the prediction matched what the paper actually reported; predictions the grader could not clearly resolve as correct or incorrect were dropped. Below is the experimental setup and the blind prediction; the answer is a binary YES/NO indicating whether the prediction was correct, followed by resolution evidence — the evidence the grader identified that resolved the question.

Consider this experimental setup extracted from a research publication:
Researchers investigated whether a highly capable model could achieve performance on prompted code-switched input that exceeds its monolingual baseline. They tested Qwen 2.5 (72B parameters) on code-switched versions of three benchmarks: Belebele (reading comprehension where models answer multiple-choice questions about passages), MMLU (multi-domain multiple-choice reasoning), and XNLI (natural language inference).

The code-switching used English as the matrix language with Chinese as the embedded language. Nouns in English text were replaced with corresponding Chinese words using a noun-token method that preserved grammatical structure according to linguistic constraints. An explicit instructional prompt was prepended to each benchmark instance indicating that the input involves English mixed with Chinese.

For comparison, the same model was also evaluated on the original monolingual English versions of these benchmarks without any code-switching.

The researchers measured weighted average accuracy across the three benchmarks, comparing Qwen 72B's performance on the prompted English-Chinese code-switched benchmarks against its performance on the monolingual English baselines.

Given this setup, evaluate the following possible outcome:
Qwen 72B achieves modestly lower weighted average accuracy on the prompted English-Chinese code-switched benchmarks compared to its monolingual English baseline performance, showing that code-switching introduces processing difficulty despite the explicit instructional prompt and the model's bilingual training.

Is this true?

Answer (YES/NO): NO